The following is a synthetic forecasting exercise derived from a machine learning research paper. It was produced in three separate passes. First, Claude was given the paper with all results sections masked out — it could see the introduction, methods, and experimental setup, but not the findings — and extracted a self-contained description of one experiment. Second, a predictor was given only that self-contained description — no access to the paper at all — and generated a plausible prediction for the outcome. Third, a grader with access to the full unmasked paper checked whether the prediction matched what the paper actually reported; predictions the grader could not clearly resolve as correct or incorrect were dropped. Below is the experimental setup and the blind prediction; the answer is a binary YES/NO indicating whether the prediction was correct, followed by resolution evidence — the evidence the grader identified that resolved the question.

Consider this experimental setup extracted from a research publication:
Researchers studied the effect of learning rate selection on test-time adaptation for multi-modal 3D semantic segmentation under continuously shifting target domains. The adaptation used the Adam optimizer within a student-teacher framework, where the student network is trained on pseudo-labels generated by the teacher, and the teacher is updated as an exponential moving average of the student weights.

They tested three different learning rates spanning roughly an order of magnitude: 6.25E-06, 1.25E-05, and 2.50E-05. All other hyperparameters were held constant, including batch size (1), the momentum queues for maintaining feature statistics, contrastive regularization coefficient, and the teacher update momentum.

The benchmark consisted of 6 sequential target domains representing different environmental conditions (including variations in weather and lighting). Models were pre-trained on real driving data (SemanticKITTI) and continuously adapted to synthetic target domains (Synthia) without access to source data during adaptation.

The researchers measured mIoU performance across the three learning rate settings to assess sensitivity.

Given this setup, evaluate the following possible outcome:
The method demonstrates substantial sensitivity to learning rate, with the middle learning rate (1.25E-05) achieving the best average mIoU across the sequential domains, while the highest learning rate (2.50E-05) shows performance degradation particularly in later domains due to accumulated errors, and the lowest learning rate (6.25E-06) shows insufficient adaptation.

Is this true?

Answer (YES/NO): NO